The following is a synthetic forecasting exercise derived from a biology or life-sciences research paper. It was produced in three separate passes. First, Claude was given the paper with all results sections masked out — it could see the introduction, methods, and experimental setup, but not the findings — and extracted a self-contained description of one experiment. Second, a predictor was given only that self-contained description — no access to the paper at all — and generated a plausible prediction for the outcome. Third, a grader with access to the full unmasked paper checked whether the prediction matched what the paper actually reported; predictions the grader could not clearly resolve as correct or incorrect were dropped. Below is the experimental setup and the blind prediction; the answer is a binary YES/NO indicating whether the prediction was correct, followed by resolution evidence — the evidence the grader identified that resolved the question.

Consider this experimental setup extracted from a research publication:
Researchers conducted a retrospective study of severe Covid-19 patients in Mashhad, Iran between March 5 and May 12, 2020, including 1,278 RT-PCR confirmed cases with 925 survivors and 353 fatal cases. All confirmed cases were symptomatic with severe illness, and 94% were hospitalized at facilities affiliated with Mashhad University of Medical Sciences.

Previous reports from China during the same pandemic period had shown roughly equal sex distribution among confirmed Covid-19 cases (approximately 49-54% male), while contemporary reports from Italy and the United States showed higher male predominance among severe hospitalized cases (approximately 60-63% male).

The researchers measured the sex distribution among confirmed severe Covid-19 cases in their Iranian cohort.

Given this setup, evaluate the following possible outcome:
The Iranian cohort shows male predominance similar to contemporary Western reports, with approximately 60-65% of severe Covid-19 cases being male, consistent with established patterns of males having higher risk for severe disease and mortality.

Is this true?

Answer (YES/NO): YES